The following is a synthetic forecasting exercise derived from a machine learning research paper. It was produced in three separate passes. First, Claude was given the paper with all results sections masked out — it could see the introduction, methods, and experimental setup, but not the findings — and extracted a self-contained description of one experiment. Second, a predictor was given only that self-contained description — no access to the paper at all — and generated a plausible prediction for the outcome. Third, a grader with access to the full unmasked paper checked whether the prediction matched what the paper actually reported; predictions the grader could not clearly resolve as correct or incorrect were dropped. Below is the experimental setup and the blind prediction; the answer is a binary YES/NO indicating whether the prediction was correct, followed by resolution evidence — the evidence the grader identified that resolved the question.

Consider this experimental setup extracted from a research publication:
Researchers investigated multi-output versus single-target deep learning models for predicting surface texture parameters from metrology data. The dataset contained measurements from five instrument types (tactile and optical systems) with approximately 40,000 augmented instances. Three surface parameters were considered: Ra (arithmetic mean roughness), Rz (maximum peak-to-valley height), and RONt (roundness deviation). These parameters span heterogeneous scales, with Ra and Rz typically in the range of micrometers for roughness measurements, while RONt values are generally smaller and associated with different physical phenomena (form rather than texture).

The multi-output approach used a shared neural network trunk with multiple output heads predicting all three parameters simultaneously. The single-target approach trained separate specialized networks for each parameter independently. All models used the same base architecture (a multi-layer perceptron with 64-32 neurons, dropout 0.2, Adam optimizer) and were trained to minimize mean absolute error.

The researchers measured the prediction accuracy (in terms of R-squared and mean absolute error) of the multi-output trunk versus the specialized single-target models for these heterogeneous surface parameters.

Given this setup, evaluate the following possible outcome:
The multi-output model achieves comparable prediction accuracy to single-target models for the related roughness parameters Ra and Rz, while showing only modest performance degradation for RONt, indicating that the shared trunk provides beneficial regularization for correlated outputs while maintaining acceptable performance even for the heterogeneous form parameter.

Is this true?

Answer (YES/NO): NO